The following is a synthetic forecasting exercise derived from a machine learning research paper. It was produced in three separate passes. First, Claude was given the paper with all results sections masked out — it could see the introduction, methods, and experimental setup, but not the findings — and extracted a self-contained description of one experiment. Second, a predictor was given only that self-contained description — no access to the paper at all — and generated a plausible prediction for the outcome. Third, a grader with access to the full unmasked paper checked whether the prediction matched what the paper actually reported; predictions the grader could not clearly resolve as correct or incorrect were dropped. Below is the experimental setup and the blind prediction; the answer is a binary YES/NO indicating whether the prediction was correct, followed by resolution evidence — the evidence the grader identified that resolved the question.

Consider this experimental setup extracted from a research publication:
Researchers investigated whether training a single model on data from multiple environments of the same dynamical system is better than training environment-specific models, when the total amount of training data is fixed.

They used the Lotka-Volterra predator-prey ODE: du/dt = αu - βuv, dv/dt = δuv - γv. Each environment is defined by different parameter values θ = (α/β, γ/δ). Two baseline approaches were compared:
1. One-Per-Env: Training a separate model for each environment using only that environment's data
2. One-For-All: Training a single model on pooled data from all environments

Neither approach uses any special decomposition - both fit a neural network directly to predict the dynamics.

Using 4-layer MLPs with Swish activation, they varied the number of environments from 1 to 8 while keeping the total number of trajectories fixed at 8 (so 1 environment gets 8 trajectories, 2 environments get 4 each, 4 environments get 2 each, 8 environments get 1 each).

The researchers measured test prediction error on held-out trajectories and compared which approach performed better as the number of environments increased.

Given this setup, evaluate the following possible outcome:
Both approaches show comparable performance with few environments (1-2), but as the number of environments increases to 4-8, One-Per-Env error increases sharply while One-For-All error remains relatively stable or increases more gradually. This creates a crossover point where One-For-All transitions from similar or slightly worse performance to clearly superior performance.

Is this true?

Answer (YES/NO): NO